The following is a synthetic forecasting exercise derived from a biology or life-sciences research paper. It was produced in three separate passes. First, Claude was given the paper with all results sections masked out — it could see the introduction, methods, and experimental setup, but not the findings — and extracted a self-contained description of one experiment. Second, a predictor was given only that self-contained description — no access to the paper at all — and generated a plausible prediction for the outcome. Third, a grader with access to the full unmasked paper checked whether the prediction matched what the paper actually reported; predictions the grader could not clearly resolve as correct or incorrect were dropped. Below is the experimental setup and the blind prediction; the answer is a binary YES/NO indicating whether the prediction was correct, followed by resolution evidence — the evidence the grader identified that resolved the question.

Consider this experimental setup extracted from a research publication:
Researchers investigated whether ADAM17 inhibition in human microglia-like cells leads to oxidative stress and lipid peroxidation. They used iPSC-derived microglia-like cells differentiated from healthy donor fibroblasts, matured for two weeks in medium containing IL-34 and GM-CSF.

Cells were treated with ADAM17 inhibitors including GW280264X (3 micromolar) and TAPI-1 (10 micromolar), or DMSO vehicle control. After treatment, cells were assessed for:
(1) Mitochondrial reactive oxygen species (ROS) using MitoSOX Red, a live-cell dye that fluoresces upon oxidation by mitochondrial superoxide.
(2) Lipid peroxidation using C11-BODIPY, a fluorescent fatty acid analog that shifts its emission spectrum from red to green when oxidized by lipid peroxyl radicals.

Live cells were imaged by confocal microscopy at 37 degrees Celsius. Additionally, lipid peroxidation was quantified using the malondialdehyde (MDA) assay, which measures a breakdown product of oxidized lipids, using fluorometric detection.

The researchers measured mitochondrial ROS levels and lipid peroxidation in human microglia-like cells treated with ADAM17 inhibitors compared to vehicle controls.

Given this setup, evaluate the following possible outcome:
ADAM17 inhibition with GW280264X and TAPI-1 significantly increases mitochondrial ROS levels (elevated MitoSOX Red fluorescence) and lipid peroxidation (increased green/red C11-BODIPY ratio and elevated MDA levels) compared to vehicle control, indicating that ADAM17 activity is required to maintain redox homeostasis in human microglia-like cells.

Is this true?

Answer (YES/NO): YES